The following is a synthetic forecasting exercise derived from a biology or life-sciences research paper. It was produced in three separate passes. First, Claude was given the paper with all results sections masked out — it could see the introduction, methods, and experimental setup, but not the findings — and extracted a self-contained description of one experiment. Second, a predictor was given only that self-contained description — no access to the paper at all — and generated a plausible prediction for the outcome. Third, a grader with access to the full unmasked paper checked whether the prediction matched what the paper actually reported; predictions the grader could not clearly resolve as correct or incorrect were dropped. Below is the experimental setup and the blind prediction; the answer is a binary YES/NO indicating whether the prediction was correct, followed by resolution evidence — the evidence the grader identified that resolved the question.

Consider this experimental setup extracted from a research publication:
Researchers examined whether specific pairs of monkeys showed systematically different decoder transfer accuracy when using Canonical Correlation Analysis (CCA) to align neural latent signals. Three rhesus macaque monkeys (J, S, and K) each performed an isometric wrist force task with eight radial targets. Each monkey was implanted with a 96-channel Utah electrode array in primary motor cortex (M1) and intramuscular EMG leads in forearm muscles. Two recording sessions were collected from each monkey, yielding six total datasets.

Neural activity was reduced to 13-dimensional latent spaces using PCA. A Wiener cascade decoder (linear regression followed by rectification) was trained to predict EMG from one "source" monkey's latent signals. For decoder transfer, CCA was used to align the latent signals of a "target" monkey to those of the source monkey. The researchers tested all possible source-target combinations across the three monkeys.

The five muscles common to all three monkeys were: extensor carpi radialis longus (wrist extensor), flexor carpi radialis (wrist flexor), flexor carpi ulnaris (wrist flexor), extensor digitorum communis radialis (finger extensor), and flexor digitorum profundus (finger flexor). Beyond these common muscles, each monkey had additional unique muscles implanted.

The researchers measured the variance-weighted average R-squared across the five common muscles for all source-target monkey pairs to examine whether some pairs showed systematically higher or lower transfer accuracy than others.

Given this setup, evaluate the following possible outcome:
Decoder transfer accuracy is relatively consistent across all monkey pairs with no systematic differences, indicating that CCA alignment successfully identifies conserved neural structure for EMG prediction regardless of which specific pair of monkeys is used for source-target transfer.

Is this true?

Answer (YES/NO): NO